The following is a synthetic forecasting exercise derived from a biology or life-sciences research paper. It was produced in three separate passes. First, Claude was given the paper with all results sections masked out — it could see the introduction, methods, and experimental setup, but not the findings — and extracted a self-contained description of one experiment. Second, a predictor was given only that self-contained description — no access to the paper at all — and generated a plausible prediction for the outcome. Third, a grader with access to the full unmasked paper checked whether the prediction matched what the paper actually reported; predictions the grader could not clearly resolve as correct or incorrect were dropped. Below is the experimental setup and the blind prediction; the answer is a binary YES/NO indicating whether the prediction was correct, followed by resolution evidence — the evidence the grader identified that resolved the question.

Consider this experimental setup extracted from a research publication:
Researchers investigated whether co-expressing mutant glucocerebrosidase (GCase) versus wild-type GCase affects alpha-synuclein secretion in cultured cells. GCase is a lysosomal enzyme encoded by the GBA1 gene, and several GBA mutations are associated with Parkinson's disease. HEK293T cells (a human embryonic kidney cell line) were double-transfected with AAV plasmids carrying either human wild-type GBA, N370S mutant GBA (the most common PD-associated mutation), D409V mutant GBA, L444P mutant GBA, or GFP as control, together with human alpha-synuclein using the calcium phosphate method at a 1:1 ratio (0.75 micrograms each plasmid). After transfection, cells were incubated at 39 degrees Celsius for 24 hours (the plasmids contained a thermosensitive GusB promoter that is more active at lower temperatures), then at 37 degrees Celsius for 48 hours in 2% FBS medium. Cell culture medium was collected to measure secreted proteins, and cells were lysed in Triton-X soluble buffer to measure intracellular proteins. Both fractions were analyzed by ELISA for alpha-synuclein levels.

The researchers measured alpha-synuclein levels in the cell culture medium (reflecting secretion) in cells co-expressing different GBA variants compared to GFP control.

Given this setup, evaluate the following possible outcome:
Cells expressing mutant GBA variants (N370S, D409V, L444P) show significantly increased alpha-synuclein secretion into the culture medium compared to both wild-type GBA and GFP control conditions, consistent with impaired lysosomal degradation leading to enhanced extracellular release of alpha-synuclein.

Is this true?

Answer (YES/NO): NO